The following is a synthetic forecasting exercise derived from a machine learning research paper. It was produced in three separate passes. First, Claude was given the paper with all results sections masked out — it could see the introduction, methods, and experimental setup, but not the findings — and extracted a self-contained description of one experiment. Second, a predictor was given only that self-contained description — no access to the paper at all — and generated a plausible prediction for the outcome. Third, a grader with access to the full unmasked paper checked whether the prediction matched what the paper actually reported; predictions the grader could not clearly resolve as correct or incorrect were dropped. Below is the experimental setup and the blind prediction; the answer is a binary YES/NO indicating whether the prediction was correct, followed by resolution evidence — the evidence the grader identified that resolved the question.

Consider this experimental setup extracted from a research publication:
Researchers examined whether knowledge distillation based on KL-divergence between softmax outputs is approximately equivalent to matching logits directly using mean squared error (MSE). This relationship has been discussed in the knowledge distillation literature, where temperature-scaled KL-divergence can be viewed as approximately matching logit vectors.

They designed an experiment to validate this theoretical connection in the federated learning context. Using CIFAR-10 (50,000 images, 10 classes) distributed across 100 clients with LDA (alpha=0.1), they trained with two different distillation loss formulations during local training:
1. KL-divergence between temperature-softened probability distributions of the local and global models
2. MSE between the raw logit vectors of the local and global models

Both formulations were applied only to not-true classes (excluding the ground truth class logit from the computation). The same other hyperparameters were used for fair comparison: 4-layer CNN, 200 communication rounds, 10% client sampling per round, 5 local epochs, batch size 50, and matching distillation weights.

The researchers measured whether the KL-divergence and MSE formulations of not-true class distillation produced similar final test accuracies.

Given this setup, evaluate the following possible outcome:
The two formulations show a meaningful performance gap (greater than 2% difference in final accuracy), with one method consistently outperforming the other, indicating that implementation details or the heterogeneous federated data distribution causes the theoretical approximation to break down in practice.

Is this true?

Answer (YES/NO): YES